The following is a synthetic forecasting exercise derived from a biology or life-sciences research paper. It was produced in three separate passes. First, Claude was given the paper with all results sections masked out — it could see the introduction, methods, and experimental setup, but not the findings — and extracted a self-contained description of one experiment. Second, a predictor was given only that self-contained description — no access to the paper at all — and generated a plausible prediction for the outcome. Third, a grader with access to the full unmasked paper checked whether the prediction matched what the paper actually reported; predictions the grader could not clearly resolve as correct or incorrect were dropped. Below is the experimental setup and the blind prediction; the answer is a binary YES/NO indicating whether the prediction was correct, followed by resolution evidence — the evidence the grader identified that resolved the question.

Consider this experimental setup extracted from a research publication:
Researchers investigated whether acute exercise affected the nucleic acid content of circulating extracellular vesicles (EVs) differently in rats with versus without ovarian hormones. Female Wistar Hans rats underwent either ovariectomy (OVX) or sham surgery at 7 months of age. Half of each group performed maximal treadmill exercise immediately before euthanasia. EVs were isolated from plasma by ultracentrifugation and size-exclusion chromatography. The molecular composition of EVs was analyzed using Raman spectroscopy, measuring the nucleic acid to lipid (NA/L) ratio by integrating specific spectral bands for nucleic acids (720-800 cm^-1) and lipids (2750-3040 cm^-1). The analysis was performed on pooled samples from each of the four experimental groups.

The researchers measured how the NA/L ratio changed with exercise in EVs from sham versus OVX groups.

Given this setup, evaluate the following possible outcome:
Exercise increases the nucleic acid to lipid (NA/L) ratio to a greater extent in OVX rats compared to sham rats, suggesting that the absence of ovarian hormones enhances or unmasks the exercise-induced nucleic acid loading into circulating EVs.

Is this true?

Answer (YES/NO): YES